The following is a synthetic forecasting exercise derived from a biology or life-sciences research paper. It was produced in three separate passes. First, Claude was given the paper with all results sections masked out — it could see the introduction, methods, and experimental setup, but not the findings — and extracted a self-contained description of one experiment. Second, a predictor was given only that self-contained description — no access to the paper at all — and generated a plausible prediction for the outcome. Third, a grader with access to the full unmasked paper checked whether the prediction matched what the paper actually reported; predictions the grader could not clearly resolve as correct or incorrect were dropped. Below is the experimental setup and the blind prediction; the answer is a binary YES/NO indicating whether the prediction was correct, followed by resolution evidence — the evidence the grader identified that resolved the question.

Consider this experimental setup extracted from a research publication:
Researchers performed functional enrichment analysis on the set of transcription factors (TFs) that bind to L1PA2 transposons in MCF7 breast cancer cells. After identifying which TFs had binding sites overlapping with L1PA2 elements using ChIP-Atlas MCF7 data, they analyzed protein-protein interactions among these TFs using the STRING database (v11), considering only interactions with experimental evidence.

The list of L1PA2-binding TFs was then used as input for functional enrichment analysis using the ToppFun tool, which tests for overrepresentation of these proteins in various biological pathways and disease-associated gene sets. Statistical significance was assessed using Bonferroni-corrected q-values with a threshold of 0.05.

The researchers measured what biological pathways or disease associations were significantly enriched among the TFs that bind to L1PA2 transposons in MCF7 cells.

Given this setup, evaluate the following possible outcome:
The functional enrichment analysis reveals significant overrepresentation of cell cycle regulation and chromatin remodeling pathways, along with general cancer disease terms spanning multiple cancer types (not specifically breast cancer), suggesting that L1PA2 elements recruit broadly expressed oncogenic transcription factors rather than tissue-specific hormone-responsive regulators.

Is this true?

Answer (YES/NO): NO